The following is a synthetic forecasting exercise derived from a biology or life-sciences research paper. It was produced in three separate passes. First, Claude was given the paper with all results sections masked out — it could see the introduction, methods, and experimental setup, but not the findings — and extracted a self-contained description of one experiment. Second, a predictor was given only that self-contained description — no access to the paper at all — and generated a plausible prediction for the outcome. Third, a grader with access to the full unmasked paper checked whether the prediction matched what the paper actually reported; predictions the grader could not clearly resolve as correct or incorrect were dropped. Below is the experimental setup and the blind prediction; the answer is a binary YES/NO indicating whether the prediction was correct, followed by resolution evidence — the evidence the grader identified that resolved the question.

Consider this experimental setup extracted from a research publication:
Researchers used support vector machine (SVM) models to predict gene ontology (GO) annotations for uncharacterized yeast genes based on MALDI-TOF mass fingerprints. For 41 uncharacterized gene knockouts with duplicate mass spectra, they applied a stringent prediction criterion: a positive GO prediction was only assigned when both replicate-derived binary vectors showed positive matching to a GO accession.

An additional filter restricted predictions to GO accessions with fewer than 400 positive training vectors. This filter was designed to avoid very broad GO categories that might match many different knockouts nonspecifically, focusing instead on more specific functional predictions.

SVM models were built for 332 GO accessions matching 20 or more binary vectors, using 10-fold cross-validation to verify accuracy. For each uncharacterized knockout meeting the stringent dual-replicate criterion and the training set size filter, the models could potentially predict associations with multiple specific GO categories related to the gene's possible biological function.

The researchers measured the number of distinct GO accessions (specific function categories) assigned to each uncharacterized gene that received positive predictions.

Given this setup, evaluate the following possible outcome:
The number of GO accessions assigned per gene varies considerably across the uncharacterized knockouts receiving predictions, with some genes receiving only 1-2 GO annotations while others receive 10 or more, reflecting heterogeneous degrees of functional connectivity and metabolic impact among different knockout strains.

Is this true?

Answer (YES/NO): YES